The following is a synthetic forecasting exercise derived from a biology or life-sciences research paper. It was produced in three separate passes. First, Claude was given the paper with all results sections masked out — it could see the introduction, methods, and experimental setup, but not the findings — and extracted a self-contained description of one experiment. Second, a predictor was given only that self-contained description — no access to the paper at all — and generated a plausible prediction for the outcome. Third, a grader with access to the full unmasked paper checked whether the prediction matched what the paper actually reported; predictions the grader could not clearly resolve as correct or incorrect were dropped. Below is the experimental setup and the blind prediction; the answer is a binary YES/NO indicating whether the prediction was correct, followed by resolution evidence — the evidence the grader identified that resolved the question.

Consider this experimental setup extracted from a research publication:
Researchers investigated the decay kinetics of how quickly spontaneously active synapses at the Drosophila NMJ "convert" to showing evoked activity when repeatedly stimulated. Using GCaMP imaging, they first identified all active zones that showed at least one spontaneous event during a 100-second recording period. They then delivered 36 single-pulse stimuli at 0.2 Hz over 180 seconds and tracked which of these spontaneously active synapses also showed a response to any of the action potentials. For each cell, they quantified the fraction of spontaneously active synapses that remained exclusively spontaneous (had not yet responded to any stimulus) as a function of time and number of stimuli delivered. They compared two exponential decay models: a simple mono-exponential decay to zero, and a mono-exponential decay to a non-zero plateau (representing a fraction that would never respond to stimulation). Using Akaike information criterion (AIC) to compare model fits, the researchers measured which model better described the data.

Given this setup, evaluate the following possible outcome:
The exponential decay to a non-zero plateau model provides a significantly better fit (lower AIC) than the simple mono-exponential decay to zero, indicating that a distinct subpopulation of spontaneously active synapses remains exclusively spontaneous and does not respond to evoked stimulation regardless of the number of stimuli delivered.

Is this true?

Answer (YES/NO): YES